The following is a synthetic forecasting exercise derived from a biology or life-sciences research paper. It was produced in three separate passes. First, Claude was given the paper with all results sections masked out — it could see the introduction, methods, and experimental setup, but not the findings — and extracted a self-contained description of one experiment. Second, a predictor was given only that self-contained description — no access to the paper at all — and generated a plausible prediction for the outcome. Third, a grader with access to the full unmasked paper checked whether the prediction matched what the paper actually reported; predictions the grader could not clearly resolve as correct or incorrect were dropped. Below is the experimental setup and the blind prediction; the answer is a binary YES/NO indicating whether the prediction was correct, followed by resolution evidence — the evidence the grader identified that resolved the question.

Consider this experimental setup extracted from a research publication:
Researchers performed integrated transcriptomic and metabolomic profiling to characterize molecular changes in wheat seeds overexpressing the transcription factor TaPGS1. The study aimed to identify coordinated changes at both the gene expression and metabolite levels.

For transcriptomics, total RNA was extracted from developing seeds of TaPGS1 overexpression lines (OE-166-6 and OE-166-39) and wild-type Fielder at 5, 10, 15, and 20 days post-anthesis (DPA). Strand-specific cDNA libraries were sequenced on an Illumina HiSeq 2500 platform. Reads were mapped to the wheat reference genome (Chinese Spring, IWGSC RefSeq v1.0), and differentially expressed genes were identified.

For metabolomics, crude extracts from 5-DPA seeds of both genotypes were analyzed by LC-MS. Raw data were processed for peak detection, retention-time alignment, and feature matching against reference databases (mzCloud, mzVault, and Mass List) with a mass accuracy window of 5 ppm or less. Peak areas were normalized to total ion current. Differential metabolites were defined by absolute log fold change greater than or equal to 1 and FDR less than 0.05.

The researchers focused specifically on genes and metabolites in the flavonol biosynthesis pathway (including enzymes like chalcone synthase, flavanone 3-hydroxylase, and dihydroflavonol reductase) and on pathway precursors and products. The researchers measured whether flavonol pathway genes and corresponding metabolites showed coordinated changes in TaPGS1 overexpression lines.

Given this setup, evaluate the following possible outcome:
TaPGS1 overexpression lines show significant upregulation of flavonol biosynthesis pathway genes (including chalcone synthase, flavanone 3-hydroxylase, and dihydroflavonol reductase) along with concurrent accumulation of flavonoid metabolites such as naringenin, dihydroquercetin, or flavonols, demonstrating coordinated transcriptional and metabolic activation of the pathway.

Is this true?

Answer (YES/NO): YES